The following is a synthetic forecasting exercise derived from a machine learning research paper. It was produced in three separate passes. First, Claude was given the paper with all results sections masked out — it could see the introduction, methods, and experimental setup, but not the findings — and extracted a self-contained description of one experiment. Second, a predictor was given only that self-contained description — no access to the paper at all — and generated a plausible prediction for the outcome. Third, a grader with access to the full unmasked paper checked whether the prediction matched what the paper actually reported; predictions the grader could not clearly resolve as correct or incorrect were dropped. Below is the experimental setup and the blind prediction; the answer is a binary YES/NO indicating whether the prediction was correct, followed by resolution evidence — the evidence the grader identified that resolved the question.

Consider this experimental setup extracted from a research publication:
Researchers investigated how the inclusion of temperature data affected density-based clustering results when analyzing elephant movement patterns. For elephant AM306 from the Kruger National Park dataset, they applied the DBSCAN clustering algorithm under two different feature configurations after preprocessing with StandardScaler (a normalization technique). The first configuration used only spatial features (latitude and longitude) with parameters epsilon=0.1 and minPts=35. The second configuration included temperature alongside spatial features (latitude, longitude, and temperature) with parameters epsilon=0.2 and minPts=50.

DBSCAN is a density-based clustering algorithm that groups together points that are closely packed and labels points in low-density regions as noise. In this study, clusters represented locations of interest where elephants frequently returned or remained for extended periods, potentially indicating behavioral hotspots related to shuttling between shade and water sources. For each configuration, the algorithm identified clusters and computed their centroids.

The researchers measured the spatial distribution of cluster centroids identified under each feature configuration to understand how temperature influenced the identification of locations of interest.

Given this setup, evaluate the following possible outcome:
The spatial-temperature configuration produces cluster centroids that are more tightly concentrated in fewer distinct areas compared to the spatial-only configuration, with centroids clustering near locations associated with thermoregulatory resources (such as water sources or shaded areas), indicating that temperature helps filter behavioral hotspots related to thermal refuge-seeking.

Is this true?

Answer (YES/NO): NO